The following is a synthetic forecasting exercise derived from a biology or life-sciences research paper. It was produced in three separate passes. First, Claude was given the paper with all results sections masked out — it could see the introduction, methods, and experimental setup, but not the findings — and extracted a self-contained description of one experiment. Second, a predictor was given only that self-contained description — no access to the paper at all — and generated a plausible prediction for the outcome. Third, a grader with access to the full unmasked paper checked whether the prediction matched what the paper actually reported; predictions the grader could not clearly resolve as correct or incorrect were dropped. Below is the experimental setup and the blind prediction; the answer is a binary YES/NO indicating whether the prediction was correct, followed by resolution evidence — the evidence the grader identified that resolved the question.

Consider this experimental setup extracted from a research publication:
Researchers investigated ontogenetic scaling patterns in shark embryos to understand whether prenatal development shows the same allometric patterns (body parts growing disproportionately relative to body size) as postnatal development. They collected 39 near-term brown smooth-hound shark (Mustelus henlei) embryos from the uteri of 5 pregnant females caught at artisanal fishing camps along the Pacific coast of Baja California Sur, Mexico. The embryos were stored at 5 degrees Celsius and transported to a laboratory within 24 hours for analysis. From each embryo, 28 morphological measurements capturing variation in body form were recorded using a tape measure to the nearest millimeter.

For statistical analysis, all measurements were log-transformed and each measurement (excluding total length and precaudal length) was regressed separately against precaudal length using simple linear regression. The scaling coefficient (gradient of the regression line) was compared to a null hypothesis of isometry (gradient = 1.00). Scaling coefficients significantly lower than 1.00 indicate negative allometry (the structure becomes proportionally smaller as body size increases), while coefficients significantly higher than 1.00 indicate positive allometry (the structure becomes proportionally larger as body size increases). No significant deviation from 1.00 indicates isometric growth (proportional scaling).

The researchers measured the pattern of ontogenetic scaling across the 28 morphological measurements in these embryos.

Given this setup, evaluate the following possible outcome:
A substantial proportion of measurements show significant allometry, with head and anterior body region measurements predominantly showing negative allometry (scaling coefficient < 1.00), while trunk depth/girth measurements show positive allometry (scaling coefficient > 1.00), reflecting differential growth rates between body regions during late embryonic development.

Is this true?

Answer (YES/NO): NO